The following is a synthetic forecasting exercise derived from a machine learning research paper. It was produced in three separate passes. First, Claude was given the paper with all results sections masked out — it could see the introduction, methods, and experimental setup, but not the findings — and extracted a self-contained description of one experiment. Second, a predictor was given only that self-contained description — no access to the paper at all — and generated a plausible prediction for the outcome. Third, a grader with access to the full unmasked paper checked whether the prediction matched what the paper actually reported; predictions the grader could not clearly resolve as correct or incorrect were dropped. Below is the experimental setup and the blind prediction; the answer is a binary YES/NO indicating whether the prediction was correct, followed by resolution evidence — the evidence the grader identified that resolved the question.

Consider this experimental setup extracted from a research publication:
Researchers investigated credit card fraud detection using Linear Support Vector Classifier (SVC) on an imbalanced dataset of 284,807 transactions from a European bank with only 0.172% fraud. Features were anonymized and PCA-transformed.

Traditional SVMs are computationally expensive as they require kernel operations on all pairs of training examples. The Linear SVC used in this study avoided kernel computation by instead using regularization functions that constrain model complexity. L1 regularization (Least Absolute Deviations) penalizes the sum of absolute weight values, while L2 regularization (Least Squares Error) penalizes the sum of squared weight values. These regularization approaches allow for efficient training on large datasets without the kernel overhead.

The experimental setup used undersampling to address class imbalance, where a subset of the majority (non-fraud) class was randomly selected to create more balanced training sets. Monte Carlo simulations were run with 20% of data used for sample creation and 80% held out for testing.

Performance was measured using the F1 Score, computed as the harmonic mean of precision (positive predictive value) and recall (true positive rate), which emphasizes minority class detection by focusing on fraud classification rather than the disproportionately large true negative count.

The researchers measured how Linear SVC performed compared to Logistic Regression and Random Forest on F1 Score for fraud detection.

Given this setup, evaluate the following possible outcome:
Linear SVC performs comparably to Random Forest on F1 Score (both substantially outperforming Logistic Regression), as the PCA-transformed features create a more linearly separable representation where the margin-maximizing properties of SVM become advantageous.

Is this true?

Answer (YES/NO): NO